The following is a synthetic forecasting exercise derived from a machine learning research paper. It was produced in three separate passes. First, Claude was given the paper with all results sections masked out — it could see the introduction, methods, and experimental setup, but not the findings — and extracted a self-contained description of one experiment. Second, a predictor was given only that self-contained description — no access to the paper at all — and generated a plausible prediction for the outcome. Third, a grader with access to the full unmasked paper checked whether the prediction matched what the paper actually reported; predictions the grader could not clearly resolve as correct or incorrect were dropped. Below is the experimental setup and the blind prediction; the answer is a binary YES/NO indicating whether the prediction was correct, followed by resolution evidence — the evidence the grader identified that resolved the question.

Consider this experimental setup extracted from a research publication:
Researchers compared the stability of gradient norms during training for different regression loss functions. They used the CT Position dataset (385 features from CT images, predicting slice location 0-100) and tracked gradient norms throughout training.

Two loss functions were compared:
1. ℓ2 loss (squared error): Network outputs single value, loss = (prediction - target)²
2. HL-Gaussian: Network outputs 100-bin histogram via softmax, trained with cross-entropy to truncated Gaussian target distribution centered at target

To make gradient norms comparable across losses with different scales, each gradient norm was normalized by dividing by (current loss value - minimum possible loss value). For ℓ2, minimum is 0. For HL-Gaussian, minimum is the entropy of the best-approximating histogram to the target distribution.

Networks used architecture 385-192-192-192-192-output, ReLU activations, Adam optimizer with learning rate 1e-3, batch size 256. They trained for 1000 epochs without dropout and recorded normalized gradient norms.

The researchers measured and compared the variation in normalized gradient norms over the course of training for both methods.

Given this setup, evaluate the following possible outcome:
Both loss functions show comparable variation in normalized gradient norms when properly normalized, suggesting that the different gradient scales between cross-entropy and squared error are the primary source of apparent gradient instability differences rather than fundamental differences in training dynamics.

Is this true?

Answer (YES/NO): NO